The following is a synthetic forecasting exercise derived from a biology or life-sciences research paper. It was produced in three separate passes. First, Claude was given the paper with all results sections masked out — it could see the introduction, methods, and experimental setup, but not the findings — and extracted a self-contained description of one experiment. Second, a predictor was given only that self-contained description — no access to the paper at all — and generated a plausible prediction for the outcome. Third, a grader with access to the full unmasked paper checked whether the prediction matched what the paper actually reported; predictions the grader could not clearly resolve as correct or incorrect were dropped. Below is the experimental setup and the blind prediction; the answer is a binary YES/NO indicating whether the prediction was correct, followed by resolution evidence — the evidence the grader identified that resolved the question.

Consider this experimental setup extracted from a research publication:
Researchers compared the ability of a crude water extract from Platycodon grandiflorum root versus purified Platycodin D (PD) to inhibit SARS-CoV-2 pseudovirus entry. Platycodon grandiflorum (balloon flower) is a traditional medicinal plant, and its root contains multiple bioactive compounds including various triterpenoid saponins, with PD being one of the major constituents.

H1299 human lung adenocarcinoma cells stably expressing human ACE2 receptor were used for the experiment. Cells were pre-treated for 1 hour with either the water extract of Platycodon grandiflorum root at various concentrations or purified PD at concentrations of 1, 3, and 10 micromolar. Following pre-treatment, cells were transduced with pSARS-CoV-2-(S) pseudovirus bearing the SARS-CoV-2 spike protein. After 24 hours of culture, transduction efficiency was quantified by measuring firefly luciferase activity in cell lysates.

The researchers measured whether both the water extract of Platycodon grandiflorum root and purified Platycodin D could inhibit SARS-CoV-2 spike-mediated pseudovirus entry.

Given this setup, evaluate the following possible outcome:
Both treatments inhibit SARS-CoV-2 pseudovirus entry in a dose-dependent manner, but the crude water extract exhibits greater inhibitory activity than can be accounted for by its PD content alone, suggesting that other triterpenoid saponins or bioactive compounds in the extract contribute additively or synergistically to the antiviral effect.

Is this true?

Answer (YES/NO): NO